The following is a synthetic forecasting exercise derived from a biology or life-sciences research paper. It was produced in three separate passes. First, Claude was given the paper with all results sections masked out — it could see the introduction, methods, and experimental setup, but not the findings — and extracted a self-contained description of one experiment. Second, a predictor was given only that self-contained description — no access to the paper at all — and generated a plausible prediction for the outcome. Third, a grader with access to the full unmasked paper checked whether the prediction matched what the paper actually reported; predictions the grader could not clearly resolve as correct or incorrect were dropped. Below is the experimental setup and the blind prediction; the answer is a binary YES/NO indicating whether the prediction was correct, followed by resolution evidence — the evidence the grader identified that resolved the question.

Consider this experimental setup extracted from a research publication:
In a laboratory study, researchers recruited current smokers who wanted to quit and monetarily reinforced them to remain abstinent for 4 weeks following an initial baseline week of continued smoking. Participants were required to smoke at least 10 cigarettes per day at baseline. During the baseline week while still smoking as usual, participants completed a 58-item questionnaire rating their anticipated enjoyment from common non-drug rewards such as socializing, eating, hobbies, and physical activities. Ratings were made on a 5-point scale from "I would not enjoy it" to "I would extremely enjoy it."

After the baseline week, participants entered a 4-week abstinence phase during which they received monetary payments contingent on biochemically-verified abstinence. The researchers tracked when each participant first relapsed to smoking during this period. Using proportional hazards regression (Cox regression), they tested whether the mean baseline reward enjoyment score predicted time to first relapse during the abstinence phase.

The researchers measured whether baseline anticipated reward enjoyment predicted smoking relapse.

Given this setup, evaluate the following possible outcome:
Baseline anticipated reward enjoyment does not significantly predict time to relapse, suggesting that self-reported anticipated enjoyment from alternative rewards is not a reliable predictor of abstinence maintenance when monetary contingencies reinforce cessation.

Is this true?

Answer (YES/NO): NO